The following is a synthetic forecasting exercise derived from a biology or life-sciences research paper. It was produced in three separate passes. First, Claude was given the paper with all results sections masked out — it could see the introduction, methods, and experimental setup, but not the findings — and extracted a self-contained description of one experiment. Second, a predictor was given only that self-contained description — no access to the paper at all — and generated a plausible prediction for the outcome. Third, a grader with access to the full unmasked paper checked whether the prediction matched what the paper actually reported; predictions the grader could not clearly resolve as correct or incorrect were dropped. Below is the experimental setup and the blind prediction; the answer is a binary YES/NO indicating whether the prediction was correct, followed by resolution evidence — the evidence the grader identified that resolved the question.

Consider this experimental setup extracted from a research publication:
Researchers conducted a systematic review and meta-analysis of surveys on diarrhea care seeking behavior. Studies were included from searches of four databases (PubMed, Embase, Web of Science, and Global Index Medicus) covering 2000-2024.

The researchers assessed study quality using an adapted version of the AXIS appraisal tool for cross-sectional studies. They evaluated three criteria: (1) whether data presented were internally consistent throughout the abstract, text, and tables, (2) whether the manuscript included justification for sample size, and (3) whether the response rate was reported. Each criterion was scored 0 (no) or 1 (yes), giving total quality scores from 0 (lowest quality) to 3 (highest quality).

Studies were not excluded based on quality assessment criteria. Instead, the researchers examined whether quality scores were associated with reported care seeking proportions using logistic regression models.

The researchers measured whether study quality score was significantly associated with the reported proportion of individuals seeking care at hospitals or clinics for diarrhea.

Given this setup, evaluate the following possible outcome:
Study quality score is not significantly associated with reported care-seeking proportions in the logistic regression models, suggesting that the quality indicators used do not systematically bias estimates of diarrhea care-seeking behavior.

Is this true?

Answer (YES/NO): NO